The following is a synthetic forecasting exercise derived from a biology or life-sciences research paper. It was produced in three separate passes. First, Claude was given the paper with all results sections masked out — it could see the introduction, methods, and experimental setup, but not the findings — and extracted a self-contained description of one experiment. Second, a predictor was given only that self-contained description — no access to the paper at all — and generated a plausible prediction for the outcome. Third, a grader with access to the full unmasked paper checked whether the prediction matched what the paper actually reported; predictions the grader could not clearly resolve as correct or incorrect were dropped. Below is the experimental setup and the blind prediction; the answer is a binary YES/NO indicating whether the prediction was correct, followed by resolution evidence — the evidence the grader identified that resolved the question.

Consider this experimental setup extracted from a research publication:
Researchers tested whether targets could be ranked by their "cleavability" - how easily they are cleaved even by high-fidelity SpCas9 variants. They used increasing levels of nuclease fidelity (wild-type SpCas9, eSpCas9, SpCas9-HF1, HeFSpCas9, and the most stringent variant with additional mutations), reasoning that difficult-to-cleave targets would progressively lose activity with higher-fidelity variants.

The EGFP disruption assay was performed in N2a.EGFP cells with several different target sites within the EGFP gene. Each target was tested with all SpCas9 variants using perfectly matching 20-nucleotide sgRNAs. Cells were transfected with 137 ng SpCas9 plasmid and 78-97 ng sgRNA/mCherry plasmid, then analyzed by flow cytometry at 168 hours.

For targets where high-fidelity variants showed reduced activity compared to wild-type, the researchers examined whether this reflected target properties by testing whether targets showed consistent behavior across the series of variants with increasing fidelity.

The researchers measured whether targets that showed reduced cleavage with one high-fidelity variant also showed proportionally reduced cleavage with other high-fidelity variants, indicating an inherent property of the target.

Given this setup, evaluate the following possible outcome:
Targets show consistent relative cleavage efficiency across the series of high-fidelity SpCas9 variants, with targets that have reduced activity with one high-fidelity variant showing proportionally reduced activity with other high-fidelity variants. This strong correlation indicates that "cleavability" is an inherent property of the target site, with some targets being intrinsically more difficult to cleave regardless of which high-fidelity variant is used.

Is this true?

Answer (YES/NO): YES